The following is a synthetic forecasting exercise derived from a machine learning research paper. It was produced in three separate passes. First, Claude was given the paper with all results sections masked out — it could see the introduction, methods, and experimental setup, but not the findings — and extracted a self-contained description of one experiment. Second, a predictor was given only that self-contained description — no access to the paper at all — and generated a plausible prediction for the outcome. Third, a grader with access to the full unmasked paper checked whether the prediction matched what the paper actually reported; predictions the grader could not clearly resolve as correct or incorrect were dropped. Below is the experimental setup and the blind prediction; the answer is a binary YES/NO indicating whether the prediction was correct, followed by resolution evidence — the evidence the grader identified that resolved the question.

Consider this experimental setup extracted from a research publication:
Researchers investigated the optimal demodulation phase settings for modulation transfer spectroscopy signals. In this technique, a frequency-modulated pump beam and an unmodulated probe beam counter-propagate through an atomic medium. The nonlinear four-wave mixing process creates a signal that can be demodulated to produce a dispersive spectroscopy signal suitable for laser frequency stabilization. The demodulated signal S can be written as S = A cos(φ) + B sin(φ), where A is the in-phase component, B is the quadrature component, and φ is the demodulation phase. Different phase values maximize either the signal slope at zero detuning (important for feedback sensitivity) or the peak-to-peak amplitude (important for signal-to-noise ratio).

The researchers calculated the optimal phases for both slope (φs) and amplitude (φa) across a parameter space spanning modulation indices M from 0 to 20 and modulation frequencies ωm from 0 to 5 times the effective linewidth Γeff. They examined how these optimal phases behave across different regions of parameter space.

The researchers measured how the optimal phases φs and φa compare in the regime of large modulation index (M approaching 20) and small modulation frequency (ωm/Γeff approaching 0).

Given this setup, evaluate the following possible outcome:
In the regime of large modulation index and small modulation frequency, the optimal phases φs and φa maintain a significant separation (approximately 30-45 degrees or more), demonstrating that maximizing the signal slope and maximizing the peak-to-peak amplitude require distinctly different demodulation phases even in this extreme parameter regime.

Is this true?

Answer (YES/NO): NO